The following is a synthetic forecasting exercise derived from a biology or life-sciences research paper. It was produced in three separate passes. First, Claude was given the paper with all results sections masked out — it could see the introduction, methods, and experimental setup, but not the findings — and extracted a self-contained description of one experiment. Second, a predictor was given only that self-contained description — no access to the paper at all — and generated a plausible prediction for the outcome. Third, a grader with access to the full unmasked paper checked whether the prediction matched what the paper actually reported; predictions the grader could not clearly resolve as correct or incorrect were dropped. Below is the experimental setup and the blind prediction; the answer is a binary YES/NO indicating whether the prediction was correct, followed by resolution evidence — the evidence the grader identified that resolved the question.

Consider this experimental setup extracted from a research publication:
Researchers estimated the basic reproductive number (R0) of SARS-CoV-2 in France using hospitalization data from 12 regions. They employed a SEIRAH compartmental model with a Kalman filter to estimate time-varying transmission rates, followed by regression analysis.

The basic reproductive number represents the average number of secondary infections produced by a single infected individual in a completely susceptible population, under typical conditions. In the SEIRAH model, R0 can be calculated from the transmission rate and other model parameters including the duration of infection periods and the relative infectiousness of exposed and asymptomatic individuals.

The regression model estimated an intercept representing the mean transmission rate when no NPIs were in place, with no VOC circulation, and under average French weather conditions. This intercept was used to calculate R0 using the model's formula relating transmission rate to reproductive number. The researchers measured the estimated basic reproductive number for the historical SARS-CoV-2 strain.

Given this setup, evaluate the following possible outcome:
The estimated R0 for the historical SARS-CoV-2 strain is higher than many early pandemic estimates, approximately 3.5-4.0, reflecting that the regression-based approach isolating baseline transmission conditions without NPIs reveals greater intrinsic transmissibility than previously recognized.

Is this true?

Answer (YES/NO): NO